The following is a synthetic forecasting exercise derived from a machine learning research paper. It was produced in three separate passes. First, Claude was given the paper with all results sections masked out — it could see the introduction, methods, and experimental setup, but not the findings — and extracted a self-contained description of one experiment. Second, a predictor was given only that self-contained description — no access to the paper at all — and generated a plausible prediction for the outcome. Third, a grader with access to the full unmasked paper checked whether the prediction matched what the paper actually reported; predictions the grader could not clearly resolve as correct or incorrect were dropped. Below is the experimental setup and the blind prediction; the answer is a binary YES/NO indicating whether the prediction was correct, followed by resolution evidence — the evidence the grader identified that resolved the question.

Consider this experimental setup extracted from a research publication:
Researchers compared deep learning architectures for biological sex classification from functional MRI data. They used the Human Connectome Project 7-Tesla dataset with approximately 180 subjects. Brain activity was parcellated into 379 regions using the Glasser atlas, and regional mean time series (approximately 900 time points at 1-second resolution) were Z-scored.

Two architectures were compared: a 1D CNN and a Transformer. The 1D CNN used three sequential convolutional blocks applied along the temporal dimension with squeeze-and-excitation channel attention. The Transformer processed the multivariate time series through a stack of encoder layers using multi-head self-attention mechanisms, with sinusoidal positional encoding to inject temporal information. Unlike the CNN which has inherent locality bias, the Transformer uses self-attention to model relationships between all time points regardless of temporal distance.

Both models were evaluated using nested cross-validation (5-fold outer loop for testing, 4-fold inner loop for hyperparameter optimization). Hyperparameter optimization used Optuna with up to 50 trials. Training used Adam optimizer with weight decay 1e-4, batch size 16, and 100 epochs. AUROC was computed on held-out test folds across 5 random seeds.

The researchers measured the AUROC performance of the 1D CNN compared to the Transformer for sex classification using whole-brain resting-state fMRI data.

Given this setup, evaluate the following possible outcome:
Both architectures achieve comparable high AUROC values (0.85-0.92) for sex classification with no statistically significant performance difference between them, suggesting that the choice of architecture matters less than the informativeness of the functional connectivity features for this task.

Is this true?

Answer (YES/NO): NO